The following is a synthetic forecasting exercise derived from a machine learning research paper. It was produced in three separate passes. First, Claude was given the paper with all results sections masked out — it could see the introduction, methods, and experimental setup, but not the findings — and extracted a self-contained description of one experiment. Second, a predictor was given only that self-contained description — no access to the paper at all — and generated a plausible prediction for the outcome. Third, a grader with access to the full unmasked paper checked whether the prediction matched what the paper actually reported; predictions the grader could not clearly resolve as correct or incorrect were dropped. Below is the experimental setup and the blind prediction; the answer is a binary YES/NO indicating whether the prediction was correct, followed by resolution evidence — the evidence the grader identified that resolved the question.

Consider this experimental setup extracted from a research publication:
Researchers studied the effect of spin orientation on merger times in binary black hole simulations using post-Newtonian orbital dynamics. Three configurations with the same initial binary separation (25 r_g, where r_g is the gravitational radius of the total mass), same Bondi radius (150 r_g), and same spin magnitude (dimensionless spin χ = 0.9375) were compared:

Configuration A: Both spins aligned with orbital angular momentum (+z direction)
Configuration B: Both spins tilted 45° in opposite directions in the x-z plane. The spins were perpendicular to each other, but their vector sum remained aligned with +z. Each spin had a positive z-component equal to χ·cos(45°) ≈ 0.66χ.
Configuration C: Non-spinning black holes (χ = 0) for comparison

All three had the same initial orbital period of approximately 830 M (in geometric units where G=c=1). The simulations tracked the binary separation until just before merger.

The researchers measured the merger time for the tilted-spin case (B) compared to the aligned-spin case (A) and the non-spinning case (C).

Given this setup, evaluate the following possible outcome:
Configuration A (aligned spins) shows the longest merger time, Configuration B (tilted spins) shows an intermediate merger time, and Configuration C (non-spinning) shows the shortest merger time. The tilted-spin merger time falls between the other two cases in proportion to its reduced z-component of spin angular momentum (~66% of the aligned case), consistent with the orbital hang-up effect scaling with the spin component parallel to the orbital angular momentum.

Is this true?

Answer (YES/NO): YES